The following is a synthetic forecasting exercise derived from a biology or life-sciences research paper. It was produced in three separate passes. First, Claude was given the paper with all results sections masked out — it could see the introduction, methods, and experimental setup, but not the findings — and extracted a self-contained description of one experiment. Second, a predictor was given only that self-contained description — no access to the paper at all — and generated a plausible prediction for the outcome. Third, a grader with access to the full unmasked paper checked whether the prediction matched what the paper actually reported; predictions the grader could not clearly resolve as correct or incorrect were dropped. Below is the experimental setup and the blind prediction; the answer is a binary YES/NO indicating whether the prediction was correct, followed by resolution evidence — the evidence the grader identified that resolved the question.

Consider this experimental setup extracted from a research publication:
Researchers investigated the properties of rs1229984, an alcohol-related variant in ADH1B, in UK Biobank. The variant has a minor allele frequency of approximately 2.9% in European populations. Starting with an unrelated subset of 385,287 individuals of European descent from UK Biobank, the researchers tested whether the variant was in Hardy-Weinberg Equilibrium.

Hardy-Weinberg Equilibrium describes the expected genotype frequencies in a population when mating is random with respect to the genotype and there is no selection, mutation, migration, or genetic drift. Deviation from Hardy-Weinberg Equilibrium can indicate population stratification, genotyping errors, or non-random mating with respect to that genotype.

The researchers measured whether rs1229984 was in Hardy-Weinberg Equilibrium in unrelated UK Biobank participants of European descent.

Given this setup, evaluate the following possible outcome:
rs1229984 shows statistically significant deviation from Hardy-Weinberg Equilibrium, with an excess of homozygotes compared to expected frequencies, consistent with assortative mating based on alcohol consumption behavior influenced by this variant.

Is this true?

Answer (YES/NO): NO